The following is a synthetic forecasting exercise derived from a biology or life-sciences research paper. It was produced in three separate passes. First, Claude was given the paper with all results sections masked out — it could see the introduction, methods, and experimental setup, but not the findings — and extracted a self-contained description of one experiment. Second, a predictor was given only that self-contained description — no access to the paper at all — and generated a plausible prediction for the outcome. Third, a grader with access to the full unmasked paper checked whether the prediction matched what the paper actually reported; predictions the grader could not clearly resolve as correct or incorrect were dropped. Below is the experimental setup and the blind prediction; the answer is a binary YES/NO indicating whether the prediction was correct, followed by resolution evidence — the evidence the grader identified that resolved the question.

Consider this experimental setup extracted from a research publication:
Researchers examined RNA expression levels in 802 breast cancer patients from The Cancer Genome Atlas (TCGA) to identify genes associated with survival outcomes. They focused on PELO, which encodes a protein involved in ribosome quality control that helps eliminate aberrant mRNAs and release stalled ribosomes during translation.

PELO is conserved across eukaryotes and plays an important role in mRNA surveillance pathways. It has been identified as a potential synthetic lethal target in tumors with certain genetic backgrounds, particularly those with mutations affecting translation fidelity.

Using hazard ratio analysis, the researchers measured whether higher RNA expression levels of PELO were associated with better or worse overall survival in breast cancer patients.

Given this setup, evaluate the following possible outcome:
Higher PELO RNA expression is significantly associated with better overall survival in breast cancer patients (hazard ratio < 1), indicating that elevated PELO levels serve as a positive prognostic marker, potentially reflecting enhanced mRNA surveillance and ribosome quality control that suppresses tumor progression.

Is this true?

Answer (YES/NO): NO